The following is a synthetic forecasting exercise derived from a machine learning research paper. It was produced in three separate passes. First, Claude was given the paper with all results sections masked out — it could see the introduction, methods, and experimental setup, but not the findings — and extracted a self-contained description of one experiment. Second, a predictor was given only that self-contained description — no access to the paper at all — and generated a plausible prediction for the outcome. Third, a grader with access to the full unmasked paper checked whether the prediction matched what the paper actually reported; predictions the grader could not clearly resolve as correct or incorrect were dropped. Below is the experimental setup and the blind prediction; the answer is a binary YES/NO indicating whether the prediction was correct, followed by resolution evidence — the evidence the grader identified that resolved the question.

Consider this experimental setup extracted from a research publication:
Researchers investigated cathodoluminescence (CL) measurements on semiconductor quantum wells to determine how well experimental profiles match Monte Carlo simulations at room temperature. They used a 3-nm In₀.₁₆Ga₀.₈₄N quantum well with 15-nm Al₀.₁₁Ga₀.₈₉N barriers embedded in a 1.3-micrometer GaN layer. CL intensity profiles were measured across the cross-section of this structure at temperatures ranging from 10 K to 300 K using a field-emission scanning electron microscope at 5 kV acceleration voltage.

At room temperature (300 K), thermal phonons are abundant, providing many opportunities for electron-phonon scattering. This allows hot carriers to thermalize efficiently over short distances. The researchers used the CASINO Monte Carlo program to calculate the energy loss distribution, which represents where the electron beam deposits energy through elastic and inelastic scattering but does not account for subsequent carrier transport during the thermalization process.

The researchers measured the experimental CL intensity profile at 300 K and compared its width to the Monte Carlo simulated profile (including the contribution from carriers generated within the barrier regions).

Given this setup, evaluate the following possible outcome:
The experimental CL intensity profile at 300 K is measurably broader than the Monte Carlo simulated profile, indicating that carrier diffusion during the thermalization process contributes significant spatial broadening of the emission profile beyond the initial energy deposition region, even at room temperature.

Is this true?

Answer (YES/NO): YES